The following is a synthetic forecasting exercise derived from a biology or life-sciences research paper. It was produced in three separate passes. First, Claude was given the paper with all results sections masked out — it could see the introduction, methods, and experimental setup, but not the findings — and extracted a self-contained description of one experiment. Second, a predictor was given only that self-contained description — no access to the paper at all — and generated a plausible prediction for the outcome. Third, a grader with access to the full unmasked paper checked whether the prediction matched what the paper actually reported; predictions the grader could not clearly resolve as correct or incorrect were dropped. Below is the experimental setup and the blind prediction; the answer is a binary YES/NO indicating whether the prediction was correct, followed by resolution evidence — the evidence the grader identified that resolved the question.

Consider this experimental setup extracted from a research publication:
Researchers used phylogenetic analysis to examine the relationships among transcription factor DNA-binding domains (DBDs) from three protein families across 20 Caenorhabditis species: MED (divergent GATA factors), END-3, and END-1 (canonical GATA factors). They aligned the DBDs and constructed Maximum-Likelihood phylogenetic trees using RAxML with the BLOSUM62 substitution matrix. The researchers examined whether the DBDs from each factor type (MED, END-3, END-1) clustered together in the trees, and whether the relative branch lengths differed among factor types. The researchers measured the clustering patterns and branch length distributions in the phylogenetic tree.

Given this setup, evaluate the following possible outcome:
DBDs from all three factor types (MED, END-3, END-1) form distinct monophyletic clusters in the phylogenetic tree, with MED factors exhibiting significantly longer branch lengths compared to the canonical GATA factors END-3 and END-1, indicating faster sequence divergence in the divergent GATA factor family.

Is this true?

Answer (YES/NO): YES